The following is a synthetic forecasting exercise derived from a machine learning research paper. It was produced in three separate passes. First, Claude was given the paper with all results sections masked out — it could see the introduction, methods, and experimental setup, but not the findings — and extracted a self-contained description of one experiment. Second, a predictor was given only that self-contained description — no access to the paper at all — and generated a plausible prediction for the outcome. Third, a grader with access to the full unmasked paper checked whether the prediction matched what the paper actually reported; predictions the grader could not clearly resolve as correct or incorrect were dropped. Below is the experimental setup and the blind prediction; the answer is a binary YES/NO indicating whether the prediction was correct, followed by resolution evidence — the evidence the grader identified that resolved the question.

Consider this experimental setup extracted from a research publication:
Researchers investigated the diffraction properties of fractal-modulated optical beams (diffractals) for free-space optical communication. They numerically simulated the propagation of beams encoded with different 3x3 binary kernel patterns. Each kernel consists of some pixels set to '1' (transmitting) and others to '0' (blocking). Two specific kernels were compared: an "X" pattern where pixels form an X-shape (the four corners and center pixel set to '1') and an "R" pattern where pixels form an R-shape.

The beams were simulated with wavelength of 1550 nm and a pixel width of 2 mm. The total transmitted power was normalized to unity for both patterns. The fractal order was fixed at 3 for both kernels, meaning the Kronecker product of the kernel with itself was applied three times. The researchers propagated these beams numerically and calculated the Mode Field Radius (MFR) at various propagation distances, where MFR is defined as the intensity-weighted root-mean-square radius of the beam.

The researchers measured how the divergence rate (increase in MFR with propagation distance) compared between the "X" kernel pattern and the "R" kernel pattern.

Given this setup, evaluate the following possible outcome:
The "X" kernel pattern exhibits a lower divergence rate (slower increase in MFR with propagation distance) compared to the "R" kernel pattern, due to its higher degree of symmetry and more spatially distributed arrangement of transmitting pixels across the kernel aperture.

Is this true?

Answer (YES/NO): NO